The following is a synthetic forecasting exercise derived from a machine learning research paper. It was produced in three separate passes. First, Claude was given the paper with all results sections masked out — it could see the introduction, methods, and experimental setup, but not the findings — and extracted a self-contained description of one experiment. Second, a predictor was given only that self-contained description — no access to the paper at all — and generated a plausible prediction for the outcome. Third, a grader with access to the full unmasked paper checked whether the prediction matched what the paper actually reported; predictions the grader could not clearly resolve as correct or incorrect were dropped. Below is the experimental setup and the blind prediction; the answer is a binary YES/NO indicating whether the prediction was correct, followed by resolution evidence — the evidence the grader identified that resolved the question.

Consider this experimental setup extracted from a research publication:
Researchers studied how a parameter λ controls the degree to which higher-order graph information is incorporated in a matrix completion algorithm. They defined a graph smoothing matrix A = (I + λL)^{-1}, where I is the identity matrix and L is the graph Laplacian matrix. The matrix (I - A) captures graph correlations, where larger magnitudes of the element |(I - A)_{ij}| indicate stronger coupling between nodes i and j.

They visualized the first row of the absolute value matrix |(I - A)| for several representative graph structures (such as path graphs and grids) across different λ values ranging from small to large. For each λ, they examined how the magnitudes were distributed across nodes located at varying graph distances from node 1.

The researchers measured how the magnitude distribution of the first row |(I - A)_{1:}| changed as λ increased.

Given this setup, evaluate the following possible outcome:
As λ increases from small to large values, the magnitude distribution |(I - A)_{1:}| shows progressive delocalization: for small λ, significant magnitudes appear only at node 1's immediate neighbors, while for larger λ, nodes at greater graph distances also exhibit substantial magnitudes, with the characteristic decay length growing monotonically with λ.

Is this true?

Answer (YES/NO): YES